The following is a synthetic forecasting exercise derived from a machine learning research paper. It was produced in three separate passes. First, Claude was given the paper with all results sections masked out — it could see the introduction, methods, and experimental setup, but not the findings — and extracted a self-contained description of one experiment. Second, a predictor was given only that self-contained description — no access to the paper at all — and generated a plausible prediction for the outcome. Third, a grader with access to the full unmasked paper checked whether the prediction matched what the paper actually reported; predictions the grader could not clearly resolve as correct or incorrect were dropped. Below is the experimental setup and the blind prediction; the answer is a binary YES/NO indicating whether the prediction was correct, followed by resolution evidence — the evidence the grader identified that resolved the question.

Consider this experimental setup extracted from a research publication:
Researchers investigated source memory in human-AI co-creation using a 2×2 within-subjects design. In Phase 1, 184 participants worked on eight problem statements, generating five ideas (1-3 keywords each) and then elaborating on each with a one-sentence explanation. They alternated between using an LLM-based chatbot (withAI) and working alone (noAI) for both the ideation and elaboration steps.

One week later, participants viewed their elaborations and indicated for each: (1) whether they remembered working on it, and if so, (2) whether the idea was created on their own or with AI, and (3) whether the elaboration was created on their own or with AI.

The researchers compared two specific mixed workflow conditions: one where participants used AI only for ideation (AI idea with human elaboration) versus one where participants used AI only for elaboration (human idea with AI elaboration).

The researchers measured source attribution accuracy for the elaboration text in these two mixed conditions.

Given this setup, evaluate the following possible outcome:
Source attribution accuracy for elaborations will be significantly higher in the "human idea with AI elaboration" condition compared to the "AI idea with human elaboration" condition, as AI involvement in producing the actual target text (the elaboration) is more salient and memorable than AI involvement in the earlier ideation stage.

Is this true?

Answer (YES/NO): NO